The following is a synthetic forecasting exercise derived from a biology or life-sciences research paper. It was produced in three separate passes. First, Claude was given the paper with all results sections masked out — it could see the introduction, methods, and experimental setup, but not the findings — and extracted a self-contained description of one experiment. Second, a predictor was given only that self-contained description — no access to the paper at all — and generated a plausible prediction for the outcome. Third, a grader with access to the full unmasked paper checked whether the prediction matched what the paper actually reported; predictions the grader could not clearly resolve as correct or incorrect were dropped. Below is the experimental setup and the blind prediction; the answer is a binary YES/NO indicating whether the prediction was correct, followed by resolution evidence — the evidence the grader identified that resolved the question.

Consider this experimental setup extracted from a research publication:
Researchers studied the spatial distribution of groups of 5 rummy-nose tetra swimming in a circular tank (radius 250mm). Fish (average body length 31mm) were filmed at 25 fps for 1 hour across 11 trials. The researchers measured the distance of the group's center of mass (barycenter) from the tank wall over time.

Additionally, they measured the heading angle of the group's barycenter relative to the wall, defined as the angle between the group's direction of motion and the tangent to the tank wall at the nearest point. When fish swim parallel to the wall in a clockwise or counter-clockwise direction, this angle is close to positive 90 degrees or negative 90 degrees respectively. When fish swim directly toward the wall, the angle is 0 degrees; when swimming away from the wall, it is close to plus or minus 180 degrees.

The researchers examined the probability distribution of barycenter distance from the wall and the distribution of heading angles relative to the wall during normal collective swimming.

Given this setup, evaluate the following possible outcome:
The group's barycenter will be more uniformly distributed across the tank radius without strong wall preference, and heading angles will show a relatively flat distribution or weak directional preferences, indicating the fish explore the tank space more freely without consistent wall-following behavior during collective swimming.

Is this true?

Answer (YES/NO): NO